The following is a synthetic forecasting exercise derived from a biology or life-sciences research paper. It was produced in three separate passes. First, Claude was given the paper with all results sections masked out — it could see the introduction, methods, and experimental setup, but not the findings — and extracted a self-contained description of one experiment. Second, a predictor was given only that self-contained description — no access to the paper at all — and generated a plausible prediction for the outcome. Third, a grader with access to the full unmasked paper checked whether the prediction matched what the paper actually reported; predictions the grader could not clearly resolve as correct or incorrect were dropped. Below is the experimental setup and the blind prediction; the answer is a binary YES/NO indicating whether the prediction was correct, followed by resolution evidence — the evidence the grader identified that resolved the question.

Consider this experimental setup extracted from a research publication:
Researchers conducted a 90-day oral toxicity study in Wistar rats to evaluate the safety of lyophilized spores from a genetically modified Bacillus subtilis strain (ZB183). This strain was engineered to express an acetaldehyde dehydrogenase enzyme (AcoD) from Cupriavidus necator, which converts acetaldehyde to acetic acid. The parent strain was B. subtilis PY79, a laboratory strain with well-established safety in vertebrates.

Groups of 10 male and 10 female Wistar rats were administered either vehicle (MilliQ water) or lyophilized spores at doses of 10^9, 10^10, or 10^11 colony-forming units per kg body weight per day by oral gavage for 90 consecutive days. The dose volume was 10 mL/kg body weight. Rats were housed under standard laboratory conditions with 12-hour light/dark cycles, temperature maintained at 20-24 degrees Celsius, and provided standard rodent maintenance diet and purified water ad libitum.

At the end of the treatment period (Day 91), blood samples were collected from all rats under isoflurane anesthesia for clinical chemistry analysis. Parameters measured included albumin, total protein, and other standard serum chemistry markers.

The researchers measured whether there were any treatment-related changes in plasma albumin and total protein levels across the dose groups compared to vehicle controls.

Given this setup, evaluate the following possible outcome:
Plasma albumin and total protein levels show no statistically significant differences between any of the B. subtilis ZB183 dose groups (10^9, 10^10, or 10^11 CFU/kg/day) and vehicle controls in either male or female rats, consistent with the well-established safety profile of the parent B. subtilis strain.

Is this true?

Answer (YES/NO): NO